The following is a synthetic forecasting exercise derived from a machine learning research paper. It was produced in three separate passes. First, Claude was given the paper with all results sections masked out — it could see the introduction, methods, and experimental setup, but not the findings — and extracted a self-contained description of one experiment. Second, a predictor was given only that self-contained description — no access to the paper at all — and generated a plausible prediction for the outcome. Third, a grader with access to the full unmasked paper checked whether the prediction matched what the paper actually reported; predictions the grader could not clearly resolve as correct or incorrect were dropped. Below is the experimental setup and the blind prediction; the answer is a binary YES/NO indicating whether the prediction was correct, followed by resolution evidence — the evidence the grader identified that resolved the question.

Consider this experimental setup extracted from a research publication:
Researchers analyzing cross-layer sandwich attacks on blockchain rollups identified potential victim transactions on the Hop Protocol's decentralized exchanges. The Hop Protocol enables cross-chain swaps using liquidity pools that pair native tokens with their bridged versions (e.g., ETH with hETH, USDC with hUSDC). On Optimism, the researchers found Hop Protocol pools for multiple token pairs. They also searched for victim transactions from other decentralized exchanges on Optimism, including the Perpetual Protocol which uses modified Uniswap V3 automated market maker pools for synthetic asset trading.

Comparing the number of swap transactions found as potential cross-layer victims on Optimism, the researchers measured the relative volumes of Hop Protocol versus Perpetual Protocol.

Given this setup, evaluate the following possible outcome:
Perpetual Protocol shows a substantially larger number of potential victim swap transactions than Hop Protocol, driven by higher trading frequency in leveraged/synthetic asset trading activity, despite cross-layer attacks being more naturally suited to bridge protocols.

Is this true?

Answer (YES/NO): NO